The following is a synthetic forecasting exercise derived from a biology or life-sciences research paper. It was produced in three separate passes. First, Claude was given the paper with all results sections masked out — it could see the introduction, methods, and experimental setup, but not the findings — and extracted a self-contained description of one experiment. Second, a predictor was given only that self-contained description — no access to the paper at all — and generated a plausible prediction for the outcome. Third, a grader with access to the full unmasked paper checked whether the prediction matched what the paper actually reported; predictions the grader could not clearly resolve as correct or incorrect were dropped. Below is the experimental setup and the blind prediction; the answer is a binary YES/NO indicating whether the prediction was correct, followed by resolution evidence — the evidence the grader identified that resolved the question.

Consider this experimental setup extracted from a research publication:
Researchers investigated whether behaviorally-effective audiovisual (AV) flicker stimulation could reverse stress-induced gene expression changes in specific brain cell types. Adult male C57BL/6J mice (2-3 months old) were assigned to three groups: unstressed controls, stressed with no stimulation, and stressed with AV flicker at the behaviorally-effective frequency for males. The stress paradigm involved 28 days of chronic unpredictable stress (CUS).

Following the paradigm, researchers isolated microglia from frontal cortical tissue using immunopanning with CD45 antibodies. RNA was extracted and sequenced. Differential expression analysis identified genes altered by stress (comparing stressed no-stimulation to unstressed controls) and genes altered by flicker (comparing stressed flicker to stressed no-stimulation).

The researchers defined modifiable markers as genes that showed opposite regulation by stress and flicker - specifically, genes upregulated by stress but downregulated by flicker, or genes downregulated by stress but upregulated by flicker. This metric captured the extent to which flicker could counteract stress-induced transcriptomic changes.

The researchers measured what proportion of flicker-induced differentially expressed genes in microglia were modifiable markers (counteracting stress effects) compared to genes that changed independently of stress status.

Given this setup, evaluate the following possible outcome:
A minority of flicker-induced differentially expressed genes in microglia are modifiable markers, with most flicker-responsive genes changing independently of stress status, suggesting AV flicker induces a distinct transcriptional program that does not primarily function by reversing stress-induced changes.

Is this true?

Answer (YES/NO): YES